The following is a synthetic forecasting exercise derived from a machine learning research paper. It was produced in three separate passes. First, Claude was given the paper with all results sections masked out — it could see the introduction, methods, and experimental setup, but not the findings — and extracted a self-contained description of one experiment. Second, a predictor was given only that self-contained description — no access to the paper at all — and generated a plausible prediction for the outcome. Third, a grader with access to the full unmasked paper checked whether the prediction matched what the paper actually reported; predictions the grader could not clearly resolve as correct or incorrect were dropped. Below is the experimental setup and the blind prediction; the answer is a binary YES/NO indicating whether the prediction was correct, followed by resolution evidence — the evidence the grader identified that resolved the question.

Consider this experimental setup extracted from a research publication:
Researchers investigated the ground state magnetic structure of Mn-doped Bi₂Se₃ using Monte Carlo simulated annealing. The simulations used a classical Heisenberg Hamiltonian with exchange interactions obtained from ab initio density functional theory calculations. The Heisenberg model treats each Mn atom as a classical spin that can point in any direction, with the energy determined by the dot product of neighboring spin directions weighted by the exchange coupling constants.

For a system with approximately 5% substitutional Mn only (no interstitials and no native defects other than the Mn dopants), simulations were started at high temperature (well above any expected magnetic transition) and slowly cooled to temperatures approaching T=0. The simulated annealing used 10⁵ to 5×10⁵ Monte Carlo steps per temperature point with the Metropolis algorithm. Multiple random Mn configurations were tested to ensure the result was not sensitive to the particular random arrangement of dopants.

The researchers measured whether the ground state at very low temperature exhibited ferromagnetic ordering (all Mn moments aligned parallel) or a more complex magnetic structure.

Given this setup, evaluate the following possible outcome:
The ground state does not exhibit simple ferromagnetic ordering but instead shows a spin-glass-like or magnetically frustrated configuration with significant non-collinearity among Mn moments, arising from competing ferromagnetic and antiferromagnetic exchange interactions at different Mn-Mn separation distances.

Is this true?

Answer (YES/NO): NO